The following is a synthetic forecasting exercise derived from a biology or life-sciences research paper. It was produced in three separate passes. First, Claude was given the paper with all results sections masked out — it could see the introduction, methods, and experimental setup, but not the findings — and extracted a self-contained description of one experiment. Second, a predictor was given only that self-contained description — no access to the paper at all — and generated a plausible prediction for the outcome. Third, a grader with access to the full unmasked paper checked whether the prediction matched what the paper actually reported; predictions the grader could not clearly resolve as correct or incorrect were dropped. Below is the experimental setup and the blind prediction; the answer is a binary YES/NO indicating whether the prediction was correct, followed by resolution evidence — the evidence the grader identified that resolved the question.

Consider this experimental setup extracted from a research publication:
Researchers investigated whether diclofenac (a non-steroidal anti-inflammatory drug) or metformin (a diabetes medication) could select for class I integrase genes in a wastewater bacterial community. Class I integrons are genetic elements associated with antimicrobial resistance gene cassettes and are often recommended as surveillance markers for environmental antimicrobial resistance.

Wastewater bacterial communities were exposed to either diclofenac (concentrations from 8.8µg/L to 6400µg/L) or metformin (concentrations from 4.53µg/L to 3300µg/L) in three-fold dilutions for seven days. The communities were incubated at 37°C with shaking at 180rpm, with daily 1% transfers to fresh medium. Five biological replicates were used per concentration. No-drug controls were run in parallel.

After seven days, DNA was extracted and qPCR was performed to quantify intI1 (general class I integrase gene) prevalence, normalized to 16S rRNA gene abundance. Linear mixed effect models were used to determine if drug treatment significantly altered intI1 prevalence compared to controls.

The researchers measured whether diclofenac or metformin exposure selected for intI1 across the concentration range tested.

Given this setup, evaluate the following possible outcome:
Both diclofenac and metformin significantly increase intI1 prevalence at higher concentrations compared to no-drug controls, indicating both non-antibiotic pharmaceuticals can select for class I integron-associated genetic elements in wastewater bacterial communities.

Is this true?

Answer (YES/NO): NO